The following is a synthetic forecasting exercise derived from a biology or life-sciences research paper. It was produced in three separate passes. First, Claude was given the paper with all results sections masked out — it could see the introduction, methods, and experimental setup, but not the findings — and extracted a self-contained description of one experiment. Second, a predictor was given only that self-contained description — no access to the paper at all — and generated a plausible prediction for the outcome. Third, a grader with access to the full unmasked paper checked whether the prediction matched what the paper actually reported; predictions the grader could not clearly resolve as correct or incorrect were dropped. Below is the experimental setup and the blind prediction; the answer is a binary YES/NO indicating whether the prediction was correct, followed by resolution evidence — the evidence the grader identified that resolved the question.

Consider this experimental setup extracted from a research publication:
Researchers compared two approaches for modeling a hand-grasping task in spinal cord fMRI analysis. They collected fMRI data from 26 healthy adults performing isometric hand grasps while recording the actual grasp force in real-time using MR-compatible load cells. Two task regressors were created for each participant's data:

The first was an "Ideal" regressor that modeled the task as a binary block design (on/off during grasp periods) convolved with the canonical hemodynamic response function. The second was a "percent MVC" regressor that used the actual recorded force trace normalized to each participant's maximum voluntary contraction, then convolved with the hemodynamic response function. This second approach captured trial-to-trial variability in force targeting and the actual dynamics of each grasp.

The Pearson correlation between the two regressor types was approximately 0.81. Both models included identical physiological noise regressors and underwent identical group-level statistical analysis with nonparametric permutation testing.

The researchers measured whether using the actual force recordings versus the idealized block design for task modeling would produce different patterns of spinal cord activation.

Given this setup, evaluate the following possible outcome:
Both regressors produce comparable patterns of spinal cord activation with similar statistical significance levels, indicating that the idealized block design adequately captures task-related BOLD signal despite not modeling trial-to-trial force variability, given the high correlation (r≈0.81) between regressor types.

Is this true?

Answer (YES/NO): NO